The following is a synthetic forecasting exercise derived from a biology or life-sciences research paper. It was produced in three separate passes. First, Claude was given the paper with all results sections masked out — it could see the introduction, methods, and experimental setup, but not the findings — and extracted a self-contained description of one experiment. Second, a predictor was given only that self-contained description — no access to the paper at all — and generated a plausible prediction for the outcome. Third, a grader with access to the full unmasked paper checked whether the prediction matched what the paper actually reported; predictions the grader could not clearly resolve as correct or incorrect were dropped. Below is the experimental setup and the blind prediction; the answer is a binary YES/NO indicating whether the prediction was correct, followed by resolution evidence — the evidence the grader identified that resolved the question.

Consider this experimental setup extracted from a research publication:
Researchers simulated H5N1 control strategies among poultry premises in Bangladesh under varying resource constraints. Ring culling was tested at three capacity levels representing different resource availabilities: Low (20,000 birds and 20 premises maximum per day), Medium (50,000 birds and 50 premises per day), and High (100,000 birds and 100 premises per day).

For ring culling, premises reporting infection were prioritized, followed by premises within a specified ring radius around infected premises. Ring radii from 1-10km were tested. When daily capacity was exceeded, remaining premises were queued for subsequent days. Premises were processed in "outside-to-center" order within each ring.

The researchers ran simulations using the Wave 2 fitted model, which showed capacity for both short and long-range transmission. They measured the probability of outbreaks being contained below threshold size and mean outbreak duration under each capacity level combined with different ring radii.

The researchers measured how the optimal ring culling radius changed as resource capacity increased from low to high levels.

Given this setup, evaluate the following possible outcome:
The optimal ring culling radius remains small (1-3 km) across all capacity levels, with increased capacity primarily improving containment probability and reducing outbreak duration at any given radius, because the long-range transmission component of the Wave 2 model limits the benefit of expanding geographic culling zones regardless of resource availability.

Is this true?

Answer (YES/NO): NO